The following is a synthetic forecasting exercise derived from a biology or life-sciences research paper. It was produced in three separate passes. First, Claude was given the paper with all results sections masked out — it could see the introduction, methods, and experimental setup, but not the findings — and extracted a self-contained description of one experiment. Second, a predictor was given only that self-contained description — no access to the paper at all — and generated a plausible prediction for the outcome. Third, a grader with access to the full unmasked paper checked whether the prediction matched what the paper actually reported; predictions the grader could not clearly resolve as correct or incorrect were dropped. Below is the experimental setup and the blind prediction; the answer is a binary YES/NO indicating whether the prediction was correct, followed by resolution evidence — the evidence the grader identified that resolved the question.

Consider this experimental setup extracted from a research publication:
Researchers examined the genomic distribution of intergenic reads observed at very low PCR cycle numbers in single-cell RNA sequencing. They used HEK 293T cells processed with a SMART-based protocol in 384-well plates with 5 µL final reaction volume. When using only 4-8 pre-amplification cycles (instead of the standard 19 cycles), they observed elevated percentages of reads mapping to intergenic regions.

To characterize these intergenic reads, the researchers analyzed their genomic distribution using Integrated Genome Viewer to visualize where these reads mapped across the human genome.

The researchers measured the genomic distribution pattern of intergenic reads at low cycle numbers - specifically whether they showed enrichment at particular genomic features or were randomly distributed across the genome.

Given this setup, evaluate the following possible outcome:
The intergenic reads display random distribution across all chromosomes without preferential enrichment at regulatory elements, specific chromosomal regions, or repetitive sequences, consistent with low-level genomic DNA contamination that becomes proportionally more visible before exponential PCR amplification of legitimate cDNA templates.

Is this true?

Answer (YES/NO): YES